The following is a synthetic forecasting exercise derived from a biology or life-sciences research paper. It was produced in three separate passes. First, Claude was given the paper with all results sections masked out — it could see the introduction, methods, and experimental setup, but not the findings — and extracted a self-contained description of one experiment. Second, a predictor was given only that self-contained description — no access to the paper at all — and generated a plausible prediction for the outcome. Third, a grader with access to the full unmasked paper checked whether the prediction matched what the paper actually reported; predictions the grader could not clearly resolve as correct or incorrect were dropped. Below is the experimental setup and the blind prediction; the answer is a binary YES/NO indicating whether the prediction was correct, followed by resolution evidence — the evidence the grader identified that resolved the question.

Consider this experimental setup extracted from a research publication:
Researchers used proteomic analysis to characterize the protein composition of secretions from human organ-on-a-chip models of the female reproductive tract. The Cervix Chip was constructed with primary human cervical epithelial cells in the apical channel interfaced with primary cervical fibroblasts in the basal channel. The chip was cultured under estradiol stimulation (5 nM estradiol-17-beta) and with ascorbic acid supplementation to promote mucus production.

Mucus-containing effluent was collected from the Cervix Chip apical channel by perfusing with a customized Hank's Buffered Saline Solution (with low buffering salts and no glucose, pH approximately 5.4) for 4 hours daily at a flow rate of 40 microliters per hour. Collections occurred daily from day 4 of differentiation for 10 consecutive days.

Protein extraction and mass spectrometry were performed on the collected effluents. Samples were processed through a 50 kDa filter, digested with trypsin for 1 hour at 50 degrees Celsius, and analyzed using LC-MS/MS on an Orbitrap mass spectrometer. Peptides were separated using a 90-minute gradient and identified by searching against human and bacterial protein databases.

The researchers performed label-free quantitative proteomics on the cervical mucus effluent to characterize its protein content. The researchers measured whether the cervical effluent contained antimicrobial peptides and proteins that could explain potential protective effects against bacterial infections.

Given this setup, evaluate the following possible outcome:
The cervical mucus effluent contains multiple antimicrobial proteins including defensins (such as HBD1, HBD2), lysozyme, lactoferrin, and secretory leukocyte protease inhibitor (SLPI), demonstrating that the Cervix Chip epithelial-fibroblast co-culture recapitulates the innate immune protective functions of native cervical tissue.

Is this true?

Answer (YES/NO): NO